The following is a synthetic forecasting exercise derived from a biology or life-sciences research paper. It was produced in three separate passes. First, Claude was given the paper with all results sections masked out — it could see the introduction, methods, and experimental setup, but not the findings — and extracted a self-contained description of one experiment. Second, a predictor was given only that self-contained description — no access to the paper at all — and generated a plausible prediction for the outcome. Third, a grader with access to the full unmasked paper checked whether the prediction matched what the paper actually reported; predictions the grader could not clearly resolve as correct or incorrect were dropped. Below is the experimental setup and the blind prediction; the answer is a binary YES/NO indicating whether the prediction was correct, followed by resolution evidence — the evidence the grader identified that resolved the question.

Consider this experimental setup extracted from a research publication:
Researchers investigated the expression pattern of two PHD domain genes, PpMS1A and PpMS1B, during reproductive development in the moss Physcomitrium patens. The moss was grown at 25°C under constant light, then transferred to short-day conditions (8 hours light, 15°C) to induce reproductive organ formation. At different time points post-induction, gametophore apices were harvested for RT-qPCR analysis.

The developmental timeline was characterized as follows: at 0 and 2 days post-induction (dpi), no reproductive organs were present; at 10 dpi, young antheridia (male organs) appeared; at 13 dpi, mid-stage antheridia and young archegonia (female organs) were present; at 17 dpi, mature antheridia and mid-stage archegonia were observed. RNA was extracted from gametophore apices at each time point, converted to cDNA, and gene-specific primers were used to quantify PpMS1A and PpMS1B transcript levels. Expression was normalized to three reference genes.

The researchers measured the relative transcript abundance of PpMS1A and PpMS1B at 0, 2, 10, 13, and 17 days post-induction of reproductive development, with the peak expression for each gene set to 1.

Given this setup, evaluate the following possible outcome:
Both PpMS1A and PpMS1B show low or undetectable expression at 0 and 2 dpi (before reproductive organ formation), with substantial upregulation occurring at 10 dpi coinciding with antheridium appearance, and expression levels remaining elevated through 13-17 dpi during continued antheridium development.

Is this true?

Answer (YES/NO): YES